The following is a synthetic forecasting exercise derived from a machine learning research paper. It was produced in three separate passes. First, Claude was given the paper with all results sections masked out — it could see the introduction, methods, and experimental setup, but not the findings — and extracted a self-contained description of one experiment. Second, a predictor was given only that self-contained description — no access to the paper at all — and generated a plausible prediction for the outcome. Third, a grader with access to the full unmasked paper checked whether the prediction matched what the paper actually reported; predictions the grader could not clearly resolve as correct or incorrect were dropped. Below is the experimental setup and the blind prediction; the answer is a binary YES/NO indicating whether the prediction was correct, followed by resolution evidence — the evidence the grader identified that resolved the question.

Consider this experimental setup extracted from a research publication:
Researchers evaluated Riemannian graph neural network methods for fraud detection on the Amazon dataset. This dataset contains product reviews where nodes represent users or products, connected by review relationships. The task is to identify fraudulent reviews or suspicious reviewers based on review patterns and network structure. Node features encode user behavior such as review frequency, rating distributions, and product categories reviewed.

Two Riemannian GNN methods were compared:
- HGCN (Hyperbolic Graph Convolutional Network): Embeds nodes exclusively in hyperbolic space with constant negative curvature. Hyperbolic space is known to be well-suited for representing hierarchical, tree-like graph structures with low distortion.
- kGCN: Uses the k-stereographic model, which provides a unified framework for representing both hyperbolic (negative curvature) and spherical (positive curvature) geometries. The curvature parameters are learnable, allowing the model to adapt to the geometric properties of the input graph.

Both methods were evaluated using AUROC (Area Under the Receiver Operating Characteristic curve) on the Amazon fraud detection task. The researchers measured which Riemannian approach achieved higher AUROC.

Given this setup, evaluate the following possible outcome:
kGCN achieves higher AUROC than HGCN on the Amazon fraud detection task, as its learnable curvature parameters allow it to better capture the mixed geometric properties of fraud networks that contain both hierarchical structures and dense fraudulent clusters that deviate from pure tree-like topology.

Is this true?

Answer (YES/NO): YES